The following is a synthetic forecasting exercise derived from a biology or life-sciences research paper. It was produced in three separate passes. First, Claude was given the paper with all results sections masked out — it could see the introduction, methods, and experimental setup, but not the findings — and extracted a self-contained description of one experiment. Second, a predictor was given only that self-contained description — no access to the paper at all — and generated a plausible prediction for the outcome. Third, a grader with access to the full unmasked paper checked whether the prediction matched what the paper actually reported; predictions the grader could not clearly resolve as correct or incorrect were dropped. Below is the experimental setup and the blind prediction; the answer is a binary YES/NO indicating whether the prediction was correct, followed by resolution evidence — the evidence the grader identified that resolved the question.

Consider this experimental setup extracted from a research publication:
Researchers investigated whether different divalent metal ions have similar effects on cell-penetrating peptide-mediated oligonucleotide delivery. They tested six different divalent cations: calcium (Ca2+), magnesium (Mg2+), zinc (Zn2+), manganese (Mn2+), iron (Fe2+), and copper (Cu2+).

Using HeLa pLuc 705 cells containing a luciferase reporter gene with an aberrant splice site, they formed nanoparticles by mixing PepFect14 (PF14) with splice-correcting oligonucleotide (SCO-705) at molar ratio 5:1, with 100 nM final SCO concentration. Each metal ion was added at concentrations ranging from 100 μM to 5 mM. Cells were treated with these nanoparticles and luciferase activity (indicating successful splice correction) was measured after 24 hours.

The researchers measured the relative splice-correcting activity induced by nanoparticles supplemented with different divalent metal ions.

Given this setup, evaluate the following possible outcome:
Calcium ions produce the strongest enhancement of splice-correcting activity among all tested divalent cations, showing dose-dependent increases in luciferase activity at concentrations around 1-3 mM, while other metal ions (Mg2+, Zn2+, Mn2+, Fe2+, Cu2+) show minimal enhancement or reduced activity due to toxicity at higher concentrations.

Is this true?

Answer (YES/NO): NO